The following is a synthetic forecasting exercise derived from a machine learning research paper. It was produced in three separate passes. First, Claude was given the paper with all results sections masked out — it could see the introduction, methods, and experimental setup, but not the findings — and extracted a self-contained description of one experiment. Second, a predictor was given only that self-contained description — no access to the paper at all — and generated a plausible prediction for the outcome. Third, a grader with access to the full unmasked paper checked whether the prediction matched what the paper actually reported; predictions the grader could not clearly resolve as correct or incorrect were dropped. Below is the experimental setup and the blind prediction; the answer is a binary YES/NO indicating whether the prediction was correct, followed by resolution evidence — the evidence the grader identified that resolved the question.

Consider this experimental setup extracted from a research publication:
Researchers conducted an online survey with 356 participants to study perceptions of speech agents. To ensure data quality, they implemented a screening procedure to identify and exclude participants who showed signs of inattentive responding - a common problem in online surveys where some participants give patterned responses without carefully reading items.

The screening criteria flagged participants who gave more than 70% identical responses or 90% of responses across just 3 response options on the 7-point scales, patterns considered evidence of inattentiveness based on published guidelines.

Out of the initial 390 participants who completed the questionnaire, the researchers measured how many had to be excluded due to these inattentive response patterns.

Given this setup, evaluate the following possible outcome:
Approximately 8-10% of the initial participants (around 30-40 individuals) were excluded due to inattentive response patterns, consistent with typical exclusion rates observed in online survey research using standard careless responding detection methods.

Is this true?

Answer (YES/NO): YES